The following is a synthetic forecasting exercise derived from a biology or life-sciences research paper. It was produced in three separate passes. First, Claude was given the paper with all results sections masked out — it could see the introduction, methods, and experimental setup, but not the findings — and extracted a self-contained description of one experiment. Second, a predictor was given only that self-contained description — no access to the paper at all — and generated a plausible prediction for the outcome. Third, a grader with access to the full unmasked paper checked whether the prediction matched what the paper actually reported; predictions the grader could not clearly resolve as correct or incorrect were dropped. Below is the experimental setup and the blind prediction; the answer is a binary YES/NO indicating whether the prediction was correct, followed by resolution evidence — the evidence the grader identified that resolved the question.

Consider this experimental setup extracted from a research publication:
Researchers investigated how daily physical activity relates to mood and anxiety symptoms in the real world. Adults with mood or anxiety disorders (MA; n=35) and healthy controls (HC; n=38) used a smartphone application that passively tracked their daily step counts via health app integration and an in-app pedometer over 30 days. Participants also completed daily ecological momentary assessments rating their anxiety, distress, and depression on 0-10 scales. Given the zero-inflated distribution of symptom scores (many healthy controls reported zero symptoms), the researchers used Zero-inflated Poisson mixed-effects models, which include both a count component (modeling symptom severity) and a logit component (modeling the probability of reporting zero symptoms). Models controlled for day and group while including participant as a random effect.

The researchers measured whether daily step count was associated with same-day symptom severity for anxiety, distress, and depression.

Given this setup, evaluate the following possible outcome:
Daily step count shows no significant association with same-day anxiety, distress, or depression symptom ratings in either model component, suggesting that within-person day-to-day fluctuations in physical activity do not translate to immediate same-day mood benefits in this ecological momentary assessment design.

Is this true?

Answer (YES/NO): NO